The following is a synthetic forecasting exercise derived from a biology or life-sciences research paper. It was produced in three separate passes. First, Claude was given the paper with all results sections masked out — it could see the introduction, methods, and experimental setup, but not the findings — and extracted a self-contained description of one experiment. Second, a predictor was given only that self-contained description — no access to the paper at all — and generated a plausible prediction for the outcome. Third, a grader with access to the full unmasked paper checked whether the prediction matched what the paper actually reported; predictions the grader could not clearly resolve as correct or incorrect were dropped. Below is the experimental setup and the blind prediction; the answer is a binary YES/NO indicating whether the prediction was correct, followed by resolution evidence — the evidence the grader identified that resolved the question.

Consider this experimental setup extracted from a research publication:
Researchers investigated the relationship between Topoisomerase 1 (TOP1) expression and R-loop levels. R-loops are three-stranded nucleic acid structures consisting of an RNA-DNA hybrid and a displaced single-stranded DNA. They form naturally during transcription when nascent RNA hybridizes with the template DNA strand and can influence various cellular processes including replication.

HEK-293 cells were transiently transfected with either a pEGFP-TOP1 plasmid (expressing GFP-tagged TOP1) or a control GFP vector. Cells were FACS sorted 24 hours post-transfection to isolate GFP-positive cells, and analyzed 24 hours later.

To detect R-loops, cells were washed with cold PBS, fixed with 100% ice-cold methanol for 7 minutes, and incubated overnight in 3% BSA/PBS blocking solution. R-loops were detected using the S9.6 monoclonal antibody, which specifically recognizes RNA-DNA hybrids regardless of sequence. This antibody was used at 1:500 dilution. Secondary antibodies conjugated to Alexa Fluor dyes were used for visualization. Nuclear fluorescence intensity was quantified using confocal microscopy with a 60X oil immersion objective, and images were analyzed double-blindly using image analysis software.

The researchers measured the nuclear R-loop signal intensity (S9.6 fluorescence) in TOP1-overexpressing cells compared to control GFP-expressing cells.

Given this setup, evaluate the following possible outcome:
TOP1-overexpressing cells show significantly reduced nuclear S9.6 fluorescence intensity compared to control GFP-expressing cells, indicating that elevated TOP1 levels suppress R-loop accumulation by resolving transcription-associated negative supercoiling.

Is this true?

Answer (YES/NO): YES